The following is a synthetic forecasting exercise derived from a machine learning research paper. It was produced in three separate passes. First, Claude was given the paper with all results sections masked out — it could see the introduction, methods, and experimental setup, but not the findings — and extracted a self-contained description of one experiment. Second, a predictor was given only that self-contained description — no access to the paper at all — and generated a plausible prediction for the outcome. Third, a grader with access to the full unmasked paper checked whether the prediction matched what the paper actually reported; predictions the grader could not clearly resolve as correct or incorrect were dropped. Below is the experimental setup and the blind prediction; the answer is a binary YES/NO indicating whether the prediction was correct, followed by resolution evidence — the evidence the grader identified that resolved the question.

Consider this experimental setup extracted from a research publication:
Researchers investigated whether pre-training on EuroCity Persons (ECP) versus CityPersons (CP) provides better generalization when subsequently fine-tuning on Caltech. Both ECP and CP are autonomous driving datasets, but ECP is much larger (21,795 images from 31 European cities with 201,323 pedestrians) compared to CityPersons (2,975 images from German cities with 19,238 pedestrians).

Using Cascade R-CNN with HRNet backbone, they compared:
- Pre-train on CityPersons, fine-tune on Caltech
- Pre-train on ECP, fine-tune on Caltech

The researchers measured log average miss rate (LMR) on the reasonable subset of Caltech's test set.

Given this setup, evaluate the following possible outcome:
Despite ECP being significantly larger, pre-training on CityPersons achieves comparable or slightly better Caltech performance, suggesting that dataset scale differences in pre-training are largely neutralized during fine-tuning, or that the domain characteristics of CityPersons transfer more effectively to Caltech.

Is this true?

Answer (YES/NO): NO